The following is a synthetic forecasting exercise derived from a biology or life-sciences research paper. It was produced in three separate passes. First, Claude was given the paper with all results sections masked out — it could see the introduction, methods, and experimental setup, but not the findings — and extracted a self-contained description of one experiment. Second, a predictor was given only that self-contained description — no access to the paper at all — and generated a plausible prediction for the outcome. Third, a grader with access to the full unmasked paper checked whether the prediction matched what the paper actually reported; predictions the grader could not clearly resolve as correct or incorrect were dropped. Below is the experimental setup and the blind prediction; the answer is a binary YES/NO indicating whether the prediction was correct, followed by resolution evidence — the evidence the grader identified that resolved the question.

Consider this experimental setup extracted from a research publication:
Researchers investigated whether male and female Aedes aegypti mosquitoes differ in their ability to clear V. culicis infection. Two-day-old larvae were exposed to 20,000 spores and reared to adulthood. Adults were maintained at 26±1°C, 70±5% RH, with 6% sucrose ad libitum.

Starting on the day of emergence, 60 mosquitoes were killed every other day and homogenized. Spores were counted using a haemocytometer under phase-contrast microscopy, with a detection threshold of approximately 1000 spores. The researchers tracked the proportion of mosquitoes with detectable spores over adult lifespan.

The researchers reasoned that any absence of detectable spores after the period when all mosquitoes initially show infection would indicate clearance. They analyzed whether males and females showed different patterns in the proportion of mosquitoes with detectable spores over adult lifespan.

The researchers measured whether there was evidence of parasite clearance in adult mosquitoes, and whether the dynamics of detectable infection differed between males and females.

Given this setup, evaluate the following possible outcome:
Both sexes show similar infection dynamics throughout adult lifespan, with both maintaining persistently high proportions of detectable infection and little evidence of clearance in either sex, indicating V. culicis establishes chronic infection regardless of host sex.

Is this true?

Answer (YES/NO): NO